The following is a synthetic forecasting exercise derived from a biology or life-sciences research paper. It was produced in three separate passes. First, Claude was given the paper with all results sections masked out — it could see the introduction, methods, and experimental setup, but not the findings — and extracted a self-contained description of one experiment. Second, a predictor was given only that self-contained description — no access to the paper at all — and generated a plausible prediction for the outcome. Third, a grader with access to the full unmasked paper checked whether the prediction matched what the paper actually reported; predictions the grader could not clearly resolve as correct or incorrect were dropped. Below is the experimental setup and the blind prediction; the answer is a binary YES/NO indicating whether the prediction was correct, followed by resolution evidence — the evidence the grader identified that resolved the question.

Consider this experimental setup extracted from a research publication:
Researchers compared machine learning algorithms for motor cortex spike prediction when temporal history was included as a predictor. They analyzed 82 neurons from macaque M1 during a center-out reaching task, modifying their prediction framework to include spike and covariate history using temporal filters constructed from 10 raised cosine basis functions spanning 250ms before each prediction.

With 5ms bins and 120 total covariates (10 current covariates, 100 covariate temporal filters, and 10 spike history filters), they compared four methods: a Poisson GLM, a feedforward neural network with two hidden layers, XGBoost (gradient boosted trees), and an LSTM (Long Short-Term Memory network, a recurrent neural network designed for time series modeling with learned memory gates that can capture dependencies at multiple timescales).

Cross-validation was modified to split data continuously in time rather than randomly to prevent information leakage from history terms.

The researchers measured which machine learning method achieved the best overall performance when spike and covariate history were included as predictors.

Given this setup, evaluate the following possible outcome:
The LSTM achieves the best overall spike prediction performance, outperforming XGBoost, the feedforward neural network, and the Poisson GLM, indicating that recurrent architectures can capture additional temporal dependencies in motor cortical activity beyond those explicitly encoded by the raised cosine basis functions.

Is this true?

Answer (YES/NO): YES